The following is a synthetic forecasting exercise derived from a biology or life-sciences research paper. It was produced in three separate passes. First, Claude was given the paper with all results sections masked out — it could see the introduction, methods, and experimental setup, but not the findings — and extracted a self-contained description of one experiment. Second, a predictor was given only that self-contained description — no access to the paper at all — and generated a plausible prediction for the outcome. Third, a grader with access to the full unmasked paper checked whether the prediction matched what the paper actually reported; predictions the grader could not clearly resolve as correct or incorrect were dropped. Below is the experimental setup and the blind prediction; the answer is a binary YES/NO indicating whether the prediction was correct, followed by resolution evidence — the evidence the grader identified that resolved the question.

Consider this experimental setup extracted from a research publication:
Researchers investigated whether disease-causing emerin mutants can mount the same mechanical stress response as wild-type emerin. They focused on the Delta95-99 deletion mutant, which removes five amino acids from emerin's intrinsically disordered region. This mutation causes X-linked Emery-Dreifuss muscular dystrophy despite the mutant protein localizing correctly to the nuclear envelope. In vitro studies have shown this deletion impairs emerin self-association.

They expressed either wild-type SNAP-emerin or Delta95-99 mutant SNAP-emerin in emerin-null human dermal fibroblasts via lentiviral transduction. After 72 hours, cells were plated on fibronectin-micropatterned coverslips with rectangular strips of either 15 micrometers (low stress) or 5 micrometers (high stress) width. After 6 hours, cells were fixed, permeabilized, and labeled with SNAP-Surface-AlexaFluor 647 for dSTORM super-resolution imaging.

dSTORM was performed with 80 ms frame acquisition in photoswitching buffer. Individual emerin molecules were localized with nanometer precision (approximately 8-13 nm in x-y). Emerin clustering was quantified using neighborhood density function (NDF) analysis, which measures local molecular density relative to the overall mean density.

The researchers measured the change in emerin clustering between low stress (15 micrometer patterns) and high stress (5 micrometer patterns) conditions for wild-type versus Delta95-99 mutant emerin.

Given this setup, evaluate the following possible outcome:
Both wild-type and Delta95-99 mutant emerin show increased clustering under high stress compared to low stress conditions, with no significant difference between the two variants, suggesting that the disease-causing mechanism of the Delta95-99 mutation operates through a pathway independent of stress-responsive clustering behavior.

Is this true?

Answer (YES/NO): NO